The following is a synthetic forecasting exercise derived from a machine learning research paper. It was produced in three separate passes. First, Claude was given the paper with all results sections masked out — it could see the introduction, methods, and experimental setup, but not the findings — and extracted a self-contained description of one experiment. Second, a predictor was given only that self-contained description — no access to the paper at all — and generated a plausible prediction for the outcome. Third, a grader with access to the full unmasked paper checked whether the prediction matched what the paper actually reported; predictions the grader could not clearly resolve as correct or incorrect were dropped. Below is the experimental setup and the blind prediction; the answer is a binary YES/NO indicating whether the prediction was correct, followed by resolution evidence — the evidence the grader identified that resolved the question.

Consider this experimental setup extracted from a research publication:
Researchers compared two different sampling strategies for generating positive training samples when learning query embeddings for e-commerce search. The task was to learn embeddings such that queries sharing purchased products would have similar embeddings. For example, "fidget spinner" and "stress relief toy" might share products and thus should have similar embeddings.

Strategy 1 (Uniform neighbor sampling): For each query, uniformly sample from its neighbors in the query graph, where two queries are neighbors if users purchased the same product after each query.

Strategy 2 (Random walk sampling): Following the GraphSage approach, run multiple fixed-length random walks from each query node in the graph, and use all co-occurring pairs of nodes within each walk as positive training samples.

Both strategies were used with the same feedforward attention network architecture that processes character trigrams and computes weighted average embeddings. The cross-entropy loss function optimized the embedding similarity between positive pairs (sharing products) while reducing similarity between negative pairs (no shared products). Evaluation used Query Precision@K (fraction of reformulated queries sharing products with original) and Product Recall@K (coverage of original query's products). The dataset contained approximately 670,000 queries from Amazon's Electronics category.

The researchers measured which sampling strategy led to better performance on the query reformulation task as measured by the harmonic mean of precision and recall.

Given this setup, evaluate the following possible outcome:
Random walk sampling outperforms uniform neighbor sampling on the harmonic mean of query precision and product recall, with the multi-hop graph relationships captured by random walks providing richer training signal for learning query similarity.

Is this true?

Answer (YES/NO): YES